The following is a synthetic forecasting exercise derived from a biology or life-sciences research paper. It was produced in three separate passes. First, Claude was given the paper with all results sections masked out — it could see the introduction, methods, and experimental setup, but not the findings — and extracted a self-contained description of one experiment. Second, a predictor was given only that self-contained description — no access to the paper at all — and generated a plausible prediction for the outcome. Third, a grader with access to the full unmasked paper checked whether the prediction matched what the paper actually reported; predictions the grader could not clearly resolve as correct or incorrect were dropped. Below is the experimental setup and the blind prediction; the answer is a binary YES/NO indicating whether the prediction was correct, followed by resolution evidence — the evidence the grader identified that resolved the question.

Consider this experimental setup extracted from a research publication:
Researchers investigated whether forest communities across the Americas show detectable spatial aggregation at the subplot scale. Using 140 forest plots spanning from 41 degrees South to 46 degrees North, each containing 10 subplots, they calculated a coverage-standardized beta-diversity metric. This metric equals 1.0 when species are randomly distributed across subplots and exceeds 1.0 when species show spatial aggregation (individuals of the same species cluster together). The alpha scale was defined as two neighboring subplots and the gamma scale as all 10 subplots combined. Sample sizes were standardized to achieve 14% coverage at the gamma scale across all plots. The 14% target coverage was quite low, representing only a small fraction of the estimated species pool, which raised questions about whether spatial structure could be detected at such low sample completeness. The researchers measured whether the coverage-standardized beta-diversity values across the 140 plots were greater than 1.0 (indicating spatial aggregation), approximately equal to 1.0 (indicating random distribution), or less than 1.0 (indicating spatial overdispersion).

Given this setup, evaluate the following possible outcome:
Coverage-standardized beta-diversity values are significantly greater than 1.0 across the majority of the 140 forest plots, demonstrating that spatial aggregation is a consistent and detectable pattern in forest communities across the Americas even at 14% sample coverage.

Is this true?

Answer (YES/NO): YES